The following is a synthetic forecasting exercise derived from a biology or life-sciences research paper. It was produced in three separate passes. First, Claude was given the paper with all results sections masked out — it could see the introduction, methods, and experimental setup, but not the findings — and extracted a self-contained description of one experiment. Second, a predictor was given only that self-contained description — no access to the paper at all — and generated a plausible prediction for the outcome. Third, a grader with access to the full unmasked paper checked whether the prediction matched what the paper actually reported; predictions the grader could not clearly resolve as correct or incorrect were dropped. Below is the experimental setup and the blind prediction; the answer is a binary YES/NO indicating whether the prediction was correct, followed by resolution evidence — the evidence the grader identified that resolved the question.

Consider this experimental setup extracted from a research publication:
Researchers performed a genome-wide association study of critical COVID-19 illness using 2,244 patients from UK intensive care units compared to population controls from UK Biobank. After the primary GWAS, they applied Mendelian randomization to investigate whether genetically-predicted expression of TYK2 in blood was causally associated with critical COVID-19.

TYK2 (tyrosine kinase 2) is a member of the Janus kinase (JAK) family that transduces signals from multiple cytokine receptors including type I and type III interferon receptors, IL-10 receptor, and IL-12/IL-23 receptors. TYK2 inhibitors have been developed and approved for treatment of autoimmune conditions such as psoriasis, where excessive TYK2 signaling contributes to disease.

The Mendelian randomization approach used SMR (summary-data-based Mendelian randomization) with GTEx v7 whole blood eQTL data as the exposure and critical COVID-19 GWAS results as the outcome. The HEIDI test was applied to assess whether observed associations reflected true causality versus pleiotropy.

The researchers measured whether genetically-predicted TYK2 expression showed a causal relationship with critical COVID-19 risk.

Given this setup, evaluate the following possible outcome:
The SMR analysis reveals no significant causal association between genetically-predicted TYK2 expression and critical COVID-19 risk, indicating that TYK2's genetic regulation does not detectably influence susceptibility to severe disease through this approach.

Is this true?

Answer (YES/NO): NO